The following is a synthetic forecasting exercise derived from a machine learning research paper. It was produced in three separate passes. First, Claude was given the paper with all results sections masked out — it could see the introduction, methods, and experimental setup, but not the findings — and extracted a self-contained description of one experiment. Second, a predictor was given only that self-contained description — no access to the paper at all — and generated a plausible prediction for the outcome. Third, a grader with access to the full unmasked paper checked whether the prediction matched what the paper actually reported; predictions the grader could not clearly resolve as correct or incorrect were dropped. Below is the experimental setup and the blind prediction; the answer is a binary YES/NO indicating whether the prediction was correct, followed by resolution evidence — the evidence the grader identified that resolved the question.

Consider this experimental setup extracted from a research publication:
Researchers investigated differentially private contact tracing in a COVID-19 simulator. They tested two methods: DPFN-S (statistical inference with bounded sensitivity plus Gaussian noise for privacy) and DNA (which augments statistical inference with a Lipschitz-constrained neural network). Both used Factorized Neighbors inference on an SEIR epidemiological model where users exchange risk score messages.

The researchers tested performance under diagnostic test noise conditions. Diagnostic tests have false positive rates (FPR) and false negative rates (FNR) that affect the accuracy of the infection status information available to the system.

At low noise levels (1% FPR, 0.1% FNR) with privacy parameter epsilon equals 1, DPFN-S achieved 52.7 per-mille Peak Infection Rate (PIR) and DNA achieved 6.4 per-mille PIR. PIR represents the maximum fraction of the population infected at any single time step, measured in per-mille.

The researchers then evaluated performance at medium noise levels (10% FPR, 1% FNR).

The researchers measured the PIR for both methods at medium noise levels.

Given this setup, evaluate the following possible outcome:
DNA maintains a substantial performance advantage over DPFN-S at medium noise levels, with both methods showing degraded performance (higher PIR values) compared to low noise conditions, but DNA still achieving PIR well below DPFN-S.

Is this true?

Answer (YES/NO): YES